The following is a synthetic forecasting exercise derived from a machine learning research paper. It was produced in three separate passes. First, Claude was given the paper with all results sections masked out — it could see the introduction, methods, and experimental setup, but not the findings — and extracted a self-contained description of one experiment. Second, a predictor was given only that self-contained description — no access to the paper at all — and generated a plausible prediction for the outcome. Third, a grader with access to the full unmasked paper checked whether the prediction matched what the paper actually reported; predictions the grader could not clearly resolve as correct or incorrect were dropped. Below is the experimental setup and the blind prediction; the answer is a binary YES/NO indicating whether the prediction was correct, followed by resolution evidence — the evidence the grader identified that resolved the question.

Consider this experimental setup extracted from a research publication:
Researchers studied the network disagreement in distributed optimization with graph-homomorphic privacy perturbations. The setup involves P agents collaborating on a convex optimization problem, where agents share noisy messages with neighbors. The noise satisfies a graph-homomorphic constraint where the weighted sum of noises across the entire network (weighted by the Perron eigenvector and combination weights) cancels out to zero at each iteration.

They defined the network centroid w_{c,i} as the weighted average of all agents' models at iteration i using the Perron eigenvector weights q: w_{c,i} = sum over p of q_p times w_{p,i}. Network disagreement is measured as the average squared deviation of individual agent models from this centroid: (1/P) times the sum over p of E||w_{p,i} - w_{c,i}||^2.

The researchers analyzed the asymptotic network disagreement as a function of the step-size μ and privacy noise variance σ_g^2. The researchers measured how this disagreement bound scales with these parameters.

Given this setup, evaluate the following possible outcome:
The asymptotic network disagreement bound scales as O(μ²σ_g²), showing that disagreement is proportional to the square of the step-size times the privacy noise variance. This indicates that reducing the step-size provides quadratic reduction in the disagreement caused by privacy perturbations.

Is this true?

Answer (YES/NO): NO